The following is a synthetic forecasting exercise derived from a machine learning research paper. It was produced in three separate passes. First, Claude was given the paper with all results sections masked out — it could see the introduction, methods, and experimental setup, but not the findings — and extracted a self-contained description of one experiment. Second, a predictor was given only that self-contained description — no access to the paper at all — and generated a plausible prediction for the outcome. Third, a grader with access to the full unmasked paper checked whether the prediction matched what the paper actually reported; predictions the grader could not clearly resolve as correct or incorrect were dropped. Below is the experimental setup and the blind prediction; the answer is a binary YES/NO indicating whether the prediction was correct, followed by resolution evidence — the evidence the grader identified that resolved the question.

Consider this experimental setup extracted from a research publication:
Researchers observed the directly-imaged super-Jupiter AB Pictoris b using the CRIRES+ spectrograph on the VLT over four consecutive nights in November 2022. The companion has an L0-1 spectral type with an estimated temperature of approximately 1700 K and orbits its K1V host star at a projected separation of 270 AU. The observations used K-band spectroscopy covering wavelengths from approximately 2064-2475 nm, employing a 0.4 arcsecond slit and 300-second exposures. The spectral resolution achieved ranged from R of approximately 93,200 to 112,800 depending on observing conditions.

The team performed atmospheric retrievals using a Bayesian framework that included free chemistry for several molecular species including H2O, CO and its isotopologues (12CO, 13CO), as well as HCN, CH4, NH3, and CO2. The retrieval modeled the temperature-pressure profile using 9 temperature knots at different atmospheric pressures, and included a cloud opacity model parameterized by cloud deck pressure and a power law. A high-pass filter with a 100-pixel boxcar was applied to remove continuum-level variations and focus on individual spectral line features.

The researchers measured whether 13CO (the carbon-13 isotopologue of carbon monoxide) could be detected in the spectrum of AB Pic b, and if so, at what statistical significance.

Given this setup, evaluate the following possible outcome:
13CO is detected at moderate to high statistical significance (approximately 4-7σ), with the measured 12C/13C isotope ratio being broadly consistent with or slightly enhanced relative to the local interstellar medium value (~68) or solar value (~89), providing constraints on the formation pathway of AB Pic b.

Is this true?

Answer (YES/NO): NO